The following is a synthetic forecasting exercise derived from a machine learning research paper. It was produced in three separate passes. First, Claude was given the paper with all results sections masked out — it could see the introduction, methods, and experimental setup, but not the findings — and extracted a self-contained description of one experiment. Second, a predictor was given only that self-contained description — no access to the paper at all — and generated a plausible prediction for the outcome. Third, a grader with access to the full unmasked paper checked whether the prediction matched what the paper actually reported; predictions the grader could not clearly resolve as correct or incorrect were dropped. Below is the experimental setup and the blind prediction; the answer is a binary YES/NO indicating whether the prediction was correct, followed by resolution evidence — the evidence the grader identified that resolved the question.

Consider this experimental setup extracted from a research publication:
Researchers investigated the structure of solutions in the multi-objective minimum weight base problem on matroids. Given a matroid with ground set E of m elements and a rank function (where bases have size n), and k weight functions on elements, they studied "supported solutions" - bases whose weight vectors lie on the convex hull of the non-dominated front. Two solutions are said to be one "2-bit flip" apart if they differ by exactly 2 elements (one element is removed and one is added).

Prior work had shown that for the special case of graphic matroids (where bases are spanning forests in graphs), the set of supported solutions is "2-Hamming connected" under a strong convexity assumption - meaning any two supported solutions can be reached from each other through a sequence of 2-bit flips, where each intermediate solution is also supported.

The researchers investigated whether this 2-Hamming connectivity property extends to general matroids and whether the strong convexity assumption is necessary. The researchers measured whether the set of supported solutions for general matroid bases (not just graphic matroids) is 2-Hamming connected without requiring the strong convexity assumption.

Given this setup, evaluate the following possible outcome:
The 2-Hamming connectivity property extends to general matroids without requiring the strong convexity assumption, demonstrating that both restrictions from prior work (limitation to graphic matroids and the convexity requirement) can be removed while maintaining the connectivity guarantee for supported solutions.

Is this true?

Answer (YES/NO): YES